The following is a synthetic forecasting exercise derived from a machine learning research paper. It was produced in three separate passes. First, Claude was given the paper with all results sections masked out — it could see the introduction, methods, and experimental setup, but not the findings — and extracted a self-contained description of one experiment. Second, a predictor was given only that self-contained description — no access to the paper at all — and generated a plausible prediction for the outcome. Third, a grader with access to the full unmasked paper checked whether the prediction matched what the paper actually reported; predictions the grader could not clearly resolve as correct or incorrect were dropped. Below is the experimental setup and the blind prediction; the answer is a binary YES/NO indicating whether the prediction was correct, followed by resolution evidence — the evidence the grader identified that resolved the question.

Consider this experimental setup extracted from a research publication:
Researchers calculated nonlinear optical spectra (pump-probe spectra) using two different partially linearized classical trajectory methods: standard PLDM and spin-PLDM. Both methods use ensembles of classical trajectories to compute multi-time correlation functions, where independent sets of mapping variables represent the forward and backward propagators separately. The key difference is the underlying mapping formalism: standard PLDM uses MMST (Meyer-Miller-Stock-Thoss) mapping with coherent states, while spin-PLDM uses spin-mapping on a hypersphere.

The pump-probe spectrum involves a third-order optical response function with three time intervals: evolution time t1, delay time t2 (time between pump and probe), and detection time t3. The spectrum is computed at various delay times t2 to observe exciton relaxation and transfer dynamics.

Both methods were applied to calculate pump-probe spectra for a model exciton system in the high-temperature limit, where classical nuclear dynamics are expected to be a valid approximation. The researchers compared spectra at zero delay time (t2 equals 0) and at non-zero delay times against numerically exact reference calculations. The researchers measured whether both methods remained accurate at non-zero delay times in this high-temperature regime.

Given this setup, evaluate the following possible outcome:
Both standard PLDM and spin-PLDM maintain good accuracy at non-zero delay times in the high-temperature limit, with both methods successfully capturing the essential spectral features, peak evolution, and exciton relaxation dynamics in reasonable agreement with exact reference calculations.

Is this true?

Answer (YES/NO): NO